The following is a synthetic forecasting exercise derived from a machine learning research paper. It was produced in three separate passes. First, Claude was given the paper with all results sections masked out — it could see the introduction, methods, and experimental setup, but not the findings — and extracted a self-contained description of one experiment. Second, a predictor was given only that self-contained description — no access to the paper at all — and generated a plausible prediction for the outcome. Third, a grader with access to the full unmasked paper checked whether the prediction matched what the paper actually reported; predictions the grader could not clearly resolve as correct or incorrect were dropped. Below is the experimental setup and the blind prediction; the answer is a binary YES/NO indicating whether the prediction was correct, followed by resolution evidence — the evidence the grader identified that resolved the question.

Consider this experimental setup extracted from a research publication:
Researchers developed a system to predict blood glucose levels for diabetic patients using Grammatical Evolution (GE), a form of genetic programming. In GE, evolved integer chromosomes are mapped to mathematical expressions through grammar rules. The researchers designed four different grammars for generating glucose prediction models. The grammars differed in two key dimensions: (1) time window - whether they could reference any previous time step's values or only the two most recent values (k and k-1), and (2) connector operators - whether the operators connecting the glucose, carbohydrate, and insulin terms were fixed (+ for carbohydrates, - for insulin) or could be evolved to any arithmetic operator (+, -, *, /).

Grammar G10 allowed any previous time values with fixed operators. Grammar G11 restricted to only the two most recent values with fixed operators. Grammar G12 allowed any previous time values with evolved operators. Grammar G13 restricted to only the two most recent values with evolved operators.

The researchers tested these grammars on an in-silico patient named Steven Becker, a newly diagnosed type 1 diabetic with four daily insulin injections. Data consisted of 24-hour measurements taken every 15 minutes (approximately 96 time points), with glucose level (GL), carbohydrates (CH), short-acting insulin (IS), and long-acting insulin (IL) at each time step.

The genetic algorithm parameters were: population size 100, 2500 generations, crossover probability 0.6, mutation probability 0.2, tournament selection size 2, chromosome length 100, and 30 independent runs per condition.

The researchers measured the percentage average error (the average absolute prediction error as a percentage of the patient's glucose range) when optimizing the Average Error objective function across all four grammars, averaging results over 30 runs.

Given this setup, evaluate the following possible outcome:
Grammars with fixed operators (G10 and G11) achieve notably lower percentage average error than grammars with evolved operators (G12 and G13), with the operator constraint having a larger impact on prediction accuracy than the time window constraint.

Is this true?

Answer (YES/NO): NO